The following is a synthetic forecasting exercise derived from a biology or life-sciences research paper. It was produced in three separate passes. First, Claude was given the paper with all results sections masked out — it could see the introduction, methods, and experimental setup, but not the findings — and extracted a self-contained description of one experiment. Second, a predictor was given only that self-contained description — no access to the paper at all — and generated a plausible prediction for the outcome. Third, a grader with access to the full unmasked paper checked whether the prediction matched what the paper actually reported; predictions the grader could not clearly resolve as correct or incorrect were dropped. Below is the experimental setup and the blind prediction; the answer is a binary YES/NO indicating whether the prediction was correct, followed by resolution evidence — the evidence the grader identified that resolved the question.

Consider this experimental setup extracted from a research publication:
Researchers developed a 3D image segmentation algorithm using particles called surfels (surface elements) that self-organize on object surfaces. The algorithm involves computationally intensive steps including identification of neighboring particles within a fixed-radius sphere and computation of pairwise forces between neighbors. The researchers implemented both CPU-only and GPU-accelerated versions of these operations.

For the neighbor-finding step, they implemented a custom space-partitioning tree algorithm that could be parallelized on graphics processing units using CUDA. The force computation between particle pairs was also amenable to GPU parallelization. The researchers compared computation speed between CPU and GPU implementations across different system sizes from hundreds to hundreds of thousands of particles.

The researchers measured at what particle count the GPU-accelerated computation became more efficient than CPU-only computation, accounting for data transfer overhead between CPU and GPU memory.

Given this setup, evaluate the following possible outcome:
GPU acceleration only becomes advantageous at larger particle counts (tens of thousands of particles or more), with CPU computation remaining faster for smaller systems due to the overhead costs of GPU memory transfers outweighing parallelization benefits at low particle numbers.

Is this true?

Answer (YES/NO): YES